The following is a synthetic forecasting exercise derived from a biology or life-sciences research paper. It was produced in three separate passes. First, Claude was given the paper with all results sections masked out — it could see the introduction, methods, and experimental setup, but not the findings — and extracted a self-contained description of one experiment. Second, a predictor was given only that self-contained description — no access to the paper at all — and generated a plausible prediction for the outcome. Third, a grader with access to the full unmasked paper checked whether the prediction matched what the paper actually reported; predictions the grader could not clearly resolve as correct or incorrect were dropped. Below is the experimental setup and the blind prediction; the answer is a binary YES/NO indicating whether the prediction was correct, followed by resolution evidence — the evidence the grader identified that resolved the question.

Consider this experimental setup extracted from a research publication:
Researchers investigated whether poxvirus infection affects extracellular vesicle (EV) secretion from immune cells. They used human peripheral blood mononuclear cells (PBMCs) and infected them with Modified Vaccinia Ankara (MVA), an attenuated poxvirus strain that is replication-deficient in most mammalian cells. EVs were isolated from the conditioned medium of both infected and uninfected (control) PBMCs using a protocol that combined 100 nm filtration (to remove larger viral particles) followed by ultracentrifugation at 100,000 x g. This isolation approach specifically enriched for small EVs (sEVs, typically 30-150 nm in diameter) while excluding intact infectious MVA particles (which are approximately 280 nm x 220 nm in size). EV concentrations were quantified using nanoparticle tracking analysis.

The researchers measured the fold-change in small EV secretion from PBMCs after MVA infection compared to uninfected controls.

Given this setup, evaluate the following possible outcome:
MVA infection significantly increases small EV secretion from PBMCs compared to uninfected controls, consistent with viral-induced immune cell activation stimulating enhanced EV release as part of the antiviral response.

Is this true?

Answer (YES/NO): YES